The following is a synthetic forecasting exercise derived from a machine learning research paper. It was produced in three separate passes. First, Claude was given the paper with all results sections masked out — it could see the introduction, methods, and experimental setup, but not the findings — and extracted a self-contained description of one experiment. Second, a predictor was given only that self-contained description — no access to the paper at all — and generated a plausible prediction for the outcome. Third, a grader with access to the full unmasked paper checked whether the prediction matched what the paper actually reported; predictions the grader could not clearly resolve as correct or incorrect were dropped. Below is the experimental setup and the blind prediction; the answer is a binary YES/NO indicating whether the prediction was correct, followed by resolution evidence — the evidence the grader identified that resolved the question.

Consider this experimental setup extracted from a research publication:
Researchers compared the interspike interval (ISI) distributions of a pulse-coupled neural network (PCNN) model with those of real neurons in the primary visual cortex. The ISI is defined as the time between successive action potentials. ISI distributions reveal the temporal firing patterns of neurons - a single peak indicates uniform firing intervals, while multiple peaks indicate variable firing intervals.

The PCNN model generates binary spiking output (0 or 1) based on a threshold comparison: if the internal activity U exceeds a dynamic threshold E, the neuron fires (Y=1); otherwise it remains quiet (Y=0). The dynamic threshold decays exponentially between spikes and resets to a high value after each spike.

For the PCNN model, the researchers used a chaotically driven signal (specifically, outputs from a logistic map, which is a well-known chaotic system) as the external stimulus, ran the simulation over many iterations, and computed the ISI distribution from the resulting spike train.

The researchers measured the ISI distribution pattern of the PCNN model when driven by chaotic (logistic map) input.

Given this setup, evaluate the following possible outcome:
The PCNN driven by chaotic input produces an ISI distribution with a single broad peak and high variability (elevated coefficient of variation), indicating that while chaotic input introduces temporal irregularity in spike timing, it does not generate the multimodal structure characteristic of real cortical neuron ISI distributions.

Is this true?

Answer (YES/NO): NO